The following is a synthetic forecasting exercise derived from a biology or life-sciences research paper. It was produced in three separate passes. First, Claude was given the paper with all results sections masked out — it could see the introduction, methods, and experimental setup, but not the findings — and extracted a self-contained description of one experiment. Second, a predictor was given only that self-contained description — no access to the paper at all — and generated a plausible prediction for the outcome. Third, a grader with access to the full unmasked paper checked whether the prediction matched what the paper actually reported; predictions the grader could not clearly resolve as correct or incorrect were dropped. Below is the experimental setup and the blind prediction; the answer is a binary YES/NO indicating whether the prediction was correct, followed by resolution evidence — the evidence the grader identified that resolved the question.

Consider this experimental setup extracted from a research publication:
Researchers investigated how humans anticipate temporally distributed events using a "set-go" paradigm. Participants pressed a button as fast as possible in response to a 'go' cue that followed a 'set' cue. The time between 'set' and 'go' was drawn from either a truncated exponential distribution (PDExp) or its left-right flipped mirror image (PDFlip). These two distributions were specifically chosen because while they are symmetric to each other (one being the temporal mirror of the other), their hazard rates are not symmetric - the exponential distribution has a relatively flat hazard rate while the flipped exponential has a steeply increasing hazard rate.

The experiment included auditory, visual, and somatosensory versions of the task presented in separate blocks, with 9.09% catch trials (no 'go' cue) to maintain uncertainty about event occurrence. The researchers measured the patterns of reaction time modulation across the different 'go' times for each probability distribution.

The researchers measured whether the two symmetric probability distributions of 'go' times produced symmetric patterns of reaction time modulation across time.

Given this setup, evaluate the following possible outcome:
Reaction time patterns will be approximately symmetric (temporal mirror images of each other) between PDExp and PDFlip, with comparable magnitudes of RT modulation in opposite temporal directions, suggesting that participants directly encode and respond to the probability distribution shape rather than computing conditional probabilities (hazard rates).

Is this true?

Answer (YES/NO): YES